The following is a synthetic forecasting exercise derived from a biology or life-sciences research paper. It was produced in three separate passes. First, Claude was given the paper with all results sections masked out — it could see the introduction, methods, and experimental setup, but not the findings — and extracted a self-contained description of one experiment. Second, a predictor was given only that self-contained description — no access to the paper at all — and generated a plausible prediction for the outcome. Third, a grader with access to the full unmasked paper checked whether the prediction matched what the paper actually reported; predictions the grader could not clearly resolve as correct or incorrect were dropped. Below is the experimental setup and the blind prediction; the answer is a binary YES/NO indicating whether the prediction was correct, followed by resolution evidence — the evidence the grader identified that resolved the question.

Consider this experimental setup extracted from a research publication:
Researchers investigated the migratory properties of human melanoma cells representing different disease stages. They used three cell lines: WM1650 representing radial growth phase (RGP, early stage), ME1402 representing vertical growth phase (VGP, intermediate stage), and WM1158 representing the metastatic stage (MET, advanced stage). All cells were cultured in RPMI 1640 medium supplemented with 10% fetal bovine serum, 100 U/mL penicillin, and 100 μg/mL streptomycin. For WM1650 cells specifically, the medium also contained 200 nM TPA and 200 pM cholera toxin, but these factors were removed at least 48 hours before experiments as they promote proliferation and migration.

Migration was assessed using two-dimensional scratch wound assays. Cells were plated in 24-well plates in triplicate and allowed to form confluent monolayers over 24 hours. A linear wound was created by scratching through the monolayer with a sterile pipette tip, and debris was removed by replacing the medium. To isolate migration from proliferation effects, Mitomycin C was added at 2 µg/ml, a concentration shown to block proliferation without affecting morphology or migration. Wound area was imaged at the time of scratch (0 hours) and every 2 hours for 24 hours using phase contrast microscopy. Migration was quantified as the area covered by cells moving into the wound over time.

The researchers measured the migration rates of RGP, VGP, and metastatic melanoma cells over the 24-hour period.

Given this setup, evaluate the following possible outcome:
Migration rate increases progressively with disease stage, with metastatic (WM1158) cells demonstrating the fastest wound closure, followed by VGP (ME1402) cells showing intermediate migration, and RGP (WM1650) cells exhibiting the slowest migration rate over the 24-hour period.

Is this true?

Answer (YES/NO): YES